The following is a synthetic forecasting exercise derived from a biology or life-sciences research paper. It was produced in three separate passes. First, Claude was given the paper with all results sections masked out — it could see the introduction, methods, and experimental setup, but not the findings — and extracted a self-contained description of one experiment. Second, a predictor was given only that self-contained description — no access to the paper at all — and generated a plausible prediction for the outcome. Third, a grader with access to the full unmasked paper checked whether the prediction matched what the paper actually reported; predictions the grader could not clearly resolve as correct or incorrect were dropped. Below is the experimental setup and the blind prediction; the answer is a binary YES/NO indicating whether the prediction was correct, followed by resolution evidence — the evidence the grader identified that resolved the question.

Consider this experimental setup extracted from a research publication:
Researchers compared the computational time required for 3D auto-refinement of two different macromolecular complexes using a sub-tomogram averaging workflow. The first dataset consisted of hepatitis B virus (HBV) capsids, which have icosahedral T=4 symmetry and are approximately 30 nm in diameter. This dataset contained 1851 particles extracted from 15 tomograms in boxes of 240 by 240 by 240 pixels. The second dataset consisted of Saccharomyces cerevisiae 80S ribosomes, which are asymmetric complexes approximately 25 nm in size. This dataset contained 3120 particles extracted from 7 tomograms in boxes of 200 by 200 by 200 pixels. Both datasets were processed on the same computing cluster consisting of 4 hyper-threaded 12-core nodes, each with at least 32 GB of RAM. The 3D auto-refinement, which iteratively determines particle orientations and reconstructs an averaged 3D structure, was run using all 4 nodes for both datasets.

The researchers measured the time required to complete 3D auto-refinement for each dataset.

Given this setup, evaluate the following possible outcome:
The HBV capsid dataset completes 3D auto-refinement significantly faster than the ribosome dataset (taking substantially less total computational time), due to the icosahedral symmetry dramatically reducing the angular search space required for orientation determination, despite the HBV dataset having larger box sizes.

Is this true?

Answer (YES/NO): YES